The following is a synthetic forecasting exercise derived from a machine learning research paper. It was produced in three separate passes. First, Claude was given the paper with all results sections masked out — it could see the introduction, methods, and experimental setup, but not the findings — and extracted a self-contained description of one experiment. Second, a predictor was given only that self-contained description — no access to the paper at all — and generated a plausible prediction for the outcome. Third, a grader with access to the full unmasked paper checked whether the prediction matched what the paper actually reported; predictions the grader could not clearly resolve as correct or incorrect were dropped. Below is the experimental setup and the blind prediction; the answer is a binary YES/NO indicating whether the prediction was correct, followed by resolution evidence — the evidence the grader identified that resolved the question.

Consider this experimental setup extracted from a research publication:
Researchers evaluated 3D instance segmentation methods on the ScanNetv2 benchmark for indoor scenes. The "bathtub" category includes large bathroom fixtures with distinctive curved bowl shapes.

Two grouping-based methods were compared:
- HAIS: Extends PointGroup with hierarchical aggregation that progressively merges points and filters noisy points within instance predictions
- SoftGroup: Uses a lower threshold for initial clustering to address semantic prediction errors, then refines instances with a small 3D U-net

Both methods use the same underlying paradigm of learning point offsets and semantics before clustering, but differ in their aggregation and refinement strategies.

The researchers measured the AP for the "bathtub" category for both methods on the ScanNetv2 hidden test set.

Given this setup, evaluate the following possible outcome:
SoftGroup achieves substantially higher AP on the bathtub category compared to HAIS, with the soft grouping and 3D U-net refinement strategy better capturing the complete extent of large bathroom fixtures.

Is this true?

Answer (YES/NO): NO